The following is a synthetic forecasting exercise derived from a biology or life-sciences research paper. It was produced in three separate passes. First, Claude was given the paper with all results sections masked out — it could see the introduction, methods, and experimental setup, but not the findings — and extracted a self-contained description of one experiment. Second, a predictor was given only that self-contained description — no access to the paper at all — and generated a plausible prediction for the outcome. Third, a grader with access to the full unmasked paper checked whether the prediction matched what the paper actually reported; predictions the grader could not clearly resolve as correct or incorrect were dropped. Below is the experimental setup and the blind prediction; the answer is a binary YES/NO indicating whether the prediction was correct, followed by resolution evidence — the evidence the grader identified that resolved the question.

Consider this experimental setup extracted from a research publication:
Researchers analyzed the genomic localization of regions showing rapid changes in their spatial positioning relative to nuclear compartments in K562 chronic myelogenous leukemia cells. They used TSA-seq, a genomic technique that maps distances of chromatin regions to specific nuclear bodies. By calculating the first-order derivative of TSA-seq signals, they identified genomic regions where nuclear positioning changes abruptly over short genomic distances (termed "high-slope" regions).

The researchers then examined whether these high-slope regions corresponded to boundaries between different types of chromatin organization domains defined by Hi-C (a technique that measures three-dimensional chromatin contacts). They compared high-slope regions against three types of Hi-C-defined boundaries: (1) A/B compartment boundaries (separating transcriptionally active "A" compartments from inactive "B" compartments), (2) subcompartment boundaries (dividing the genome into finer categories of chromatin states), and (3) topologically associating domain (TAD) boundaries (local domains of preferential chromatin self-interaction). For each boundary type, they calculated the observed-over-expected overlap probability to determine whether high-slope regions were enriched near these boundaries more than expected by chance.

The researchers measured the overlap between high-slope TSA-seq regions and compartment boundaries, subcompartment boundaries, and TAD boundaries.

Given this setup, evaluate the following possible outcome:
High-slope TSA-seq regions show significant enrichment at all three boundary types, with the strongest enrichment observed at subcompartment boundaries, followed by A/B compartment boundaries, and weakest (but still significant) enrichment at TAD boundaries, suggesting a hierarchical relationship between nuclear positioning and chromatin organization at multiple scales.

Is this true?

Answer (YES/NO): NO